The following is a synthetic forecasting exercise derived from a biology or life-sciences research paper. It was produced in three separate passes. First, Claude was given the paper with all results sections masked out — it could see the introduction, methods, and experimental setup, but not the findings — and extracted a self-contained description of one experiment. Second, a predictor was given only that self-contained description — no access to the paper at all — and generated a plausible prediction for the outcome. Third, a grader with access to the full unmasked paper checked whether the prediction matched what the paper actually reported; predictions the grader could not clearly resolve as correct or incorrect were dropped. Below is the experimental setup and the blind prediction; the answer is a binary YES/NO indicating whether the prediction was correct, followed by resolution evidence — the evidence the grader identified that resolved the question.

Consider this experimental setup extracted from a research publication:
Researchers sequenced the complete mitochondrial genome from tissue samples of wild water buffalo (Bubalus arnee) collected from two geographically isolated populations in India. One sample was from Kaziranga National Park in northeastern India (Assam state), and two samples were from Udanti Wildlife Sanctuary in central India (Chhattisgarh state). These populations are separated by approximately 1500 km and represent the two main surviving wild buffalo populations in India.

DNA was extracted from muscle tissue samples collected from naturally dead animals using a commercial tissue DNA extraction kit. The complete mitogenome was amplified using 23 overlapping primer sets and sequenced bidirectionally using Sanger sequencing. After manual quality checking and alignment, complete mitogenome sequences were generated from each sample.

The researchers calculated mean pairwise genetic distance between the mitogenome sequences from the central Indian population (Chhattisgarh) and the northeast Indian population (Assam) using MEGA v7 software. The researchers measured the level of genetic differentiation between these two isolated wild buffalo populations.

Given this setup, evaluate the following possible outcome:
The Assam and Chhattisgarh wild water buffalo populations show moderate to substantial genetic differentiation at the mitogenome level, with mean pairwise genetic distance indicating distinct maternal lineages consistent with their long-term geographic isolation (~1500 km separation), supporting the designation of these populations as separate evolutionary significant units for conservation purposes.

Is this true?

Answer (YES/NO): NO